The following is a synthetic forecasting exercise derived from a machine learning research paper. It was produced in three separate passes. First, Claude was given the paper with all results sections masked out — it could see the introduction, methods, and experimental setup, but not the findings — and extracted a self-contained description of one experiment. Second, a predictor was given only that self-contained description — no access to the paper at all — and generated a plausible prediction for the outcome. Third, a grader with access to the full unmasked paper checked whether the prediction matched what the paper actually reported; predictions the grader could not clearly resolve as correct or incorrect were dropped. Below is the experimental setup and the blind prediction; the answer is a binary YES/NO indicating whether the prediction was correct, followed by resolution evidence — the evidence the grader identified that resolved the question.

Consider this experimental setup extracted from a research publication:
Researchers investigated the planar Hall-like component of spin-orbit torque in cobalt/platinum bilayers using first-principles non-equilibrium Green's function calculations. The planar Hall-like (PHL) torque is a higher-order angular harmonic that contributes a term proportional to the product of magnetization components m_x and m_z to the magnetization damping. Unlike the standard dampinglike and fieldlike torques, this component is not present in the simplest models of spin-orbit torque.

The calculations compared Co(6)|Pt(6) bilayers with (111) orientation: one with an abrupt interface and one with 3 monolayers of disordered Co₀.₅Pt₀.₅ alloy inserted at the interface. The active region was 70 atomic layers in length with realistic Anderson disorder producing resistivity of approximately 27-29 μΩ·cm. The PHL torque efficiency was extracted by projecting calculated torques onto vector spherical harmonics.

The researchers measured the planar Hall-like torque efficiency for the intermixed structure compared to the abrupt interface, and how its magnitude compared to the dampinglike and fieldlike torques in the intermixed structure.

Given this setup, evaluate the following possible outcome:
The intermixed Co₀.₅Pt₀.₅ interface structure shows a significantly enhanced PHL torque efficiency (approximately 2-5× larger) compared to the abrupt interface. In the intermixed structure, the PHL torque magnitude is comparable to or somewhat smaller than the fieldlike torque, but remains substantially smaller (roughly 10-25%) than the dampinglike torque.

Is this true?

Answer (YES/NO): NO